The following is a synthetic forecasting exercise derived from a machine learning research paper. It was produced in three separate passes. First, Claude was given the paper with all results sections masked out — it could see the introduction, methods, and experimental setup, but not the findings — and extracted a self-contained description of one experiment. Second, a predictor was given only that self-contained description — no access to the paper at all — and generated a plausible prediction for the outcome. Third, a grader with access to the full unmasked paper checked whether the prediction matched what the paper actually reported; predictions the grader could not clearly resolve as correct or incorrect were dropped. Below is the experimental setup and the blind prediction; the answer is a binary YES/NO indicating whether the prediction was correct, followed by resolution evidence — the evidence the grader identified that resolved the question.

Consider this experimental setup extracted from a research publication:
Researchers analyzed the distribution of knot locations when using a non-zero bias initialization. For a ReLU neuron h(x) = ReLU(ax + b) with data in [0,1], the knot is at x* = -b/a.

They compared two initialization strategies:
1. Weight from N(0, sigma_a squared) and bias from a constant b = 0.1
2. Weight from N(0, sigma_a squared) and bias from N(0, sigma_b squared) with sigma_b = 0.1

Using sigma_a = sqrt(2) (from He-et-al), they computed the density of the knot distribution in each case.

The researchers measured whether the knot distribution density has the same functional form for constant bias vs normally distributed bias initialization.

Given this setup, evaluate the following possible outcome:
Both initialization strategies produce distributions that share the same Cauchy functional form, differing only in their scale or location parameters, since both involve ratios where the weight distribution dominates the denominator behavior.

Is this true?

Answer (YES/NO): NO